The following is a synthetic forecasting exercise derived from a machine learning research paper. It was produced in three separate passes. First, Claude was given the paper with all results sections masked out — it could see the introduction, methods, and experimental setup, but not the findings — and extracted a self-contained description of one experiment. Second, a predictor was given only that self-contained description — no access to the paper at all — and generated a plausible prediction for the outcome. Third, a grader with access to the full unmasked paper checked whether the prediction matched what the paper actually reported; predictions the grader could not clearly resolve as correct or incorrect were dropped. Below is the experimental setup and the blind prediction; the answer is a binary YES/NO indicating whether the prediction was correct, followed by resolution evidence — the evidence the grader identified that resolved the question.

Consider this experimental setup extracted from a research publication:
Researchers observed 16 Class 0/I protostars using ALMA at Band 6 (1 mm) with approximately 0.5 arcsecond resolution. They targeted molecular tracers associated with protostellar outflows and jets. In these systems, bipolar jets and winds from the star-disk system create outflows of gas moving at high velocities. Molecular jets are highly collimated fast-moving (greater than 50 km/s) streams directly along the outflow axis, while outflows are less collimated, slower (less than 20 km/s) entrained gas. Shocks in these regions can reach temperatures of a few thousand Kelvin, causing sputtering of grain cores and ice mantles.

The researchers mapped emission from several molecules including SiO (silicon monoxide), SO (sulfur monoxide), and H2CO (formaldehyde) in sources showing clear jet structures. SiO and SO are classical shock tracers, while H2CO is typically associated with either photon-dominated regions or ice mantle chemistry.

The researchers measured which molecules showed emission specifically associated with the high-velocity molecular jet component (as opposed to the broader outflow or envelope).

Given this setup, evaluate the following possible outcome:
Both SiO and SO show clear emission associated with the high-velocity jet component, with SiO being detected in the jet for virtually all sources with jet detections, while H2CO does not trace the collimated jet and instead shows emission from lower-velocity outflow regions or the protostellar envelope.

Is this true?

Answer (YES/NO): NO